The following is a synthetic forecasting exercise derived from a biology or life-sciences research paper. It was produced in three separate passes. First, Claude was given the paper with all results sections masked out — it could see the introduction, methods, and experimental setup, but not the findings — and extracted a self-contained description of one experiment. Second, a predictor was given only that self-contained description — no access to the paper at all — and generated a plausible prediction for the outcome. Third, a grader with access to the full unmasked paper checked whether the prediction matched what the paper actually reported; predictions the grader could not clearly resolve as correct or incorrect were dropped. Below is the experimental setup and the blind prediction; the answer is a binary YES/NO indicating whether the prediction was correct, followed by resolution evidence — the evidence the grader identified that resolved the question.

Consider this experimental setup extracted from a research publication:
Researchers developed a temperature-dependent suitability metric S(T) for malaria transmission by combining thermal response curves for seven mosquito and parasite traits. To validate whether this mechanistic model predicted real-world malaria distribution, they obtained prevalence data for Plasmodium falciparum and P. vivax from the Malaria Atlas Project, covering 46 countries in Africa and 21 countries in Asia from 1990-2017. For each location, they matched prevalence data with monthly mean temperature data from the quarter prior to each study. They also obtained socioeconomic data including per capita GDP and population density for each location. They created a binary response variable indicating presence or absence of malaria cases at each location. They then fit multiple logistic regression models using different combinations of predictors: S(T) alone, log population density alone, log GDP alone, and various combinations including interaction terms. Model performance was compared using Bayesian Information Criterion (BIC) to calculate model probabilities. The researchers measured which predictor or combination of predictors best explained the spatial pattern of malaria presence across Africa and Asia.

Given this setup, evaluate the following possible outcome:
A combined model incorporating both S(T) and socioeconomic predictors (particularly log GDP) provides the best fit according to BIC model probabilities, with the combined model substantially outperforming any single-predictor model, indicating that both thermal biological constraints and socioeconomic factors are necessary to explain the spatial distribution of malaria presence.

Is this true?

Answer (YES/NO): NO